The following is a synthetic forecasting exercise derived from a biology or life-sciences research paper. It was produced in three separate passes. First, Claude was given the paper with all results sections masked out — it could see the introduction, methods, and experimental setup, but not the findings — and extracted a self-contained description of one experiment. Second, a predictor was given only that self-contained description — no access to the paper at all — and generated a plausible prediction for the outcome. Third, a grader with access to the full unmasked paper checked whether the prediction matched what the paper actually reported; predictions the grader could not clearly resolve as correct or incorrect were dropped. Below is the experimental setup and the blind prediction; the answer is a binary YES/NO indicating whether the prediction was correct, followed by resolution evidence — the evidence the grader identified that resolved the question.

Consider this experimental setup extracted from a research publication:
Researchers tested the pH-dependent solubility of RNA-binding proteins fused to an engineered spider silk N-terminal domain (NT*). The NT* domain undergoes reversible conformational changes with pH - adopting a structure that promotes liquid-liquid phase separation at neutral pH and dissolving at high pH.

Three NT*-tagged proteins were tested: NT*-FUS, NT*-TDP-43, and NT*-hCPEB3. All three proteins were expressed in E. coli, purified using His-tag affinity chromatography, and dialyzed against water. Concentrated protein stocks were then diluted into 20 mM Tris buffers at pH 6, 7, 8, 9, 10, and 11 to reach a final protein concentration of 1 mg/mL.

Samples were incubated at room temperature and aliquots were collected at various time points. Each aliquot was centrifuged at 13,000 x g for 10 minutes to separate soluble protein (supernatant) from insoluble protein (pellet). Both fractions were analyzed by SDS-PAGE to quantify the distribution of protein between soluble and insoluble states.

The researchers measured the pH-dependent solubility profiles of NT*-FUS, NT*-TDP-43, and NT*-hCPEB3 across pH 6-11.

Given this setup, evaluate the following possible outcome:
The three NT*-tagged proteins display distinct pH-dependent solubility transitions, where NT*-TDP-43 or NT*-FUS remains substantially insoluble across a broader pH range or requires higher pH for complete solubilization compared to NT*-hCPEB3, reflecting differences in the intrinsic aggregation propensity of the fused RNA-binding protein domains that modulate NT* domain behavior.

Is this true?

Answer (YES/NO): YES